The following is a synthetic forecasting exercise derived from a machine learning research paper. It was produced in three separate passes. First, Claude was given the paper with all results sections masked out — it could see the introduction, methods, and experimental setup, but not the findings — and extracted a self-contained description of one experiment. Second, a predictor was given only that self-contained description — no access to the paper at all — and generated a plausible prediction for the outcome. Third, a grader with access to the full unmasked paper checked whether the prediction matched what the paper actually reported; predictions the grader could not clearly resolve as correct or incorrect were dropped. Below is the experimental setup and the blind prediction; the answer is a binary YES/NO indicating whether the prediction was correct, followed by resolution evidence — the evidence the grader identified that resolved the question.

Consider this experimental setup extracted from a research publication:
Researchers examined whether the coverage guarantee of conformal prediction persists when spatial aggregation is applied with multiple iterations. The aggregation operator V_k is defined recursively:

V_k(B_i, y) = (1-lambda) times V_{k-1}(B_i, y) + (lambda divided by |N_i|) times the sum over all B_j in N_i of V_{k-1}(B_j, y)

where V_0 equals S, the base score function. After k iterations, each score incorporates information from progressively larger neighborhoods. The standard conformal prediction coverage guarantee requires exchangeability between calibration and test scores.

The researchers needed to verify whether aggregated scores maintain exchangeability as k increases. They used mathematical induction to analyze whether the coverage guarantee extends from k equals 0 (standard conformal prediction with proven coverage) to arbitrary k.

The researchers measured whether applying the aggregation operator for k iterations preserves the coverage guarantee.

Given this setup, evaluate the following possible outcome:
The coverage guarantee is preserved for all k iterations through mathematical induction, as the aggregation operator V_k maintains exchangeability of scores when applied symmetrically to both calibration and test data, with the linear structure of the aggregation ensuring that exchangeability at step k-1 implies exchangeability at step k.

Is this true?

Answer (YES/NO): YES